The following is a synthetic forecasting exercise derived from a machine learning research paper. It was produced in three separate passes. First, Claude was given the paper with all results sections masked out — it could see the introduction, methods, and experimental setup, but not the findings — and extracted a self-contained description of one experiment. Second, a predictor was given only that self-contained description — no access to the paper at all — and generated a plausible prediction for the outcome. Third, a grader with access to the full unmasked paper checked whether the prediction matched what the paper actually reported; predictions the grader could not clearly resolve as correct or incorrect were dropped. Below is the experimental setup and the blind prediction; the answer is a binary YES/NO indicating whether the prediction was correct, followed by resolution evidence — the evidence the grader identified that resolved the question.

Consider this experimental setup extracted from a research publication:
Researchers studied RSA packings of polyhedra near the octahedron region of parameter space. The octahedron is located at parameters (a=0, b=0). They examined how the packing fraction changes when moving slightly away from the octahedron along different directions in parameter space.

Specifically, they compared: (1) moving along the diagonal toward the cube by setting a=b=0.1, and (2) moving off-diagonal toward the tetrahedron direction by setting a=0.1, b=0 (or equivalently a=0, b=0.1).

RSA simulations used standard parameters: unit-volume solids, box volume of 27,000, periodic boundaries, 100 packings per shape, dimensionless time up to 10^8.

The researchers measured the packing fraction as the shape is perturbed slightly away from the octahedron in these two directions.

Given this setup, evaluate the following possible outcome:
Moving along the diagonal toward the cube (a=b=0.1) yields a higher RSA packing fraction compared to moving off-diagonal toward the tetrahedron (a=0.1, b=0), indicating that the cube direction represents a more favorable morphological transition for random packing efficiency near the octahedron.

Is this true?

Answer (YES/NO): NO